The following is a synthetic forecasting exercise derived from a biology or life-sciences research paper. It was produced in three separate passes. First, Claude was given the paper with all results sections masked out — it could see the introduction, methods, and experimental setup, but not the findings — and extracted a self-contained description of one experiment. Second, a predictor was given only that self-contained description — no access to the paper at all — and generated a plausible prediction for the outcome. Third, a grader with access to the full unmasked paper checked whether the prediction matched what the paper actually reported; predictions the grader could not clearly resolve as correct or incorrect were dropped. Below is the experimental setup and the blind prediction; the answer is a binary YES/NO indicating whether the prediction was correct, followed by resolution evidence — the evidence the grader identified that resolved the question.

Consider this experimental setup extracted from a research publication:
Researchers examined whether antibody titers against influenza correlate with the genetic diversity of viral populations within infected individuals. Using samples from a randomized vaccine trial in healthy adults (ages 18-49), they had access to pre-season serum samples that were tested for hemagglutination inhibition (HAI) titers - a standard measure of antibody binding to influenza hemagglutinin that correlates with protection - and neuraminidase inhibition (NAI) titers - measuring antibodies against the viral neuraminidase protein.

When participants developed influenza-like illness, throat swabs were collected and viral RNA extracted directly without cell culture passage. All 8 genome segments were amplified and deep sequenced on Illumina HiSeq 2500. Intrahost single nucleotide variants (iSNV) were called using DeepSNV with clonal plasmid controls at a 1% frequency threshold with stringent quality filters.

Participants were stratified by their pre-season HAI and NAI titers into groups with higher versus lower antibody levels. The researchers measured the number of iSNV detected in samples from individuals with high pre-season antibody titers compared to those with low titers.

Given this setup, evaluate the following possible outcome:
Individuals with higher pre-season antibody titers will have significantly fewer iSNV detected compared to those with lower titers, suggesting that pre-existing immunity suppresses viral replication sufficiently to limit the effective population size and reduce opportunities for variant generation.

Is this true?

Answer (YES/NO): NO